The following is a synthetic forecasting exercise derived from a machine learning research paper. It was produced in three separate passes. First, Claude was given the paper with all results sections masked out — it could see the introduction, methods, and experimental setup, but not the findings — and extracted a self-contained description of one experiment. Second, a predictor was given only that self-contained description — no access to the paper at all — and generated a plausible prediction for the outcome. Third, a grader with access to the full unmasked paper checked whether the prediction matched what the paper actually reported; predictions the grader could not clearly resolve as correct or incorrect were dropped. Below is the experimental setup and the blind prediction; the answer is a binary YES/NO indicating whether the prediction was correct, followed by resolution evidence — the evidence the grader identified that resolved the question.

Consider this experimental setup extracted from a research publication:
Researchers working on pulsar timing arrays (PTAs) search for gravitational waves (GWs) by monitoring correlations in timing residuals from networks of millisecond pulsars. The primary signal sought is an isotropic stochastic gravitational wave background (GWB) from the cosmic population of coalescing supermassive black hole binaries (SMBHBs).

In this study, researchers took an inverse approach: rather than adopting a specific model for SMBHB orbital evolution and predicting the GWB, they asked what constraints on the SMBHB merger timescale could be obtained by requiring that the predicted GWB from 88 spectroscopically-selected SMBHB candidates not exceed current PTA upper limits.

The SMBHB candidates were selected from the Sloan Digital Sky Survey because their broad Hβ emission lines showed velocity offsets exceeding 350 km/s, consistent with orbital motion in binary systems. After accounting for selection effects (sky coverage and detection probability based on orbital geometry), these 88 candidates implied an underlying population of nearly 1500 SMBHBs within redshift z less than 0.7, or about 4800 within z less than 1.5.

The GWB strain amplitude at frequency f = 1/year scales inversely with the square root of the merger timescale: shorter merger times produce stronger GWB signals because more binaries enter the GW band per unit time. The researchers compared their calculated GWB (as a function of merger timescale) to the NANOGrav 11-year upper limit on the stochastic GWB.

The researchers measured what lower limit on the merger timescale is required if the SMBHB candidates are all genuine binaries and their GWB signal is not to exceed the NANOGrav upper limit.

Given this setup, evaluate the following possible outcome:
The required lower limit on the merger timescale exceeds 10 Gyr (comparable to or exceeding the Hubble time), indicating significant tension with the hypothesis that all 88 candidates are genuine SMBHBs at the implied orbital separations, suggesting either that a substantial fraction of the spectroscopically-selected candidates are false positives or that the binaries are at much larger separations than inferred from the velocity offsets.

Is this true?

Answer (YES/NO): NO